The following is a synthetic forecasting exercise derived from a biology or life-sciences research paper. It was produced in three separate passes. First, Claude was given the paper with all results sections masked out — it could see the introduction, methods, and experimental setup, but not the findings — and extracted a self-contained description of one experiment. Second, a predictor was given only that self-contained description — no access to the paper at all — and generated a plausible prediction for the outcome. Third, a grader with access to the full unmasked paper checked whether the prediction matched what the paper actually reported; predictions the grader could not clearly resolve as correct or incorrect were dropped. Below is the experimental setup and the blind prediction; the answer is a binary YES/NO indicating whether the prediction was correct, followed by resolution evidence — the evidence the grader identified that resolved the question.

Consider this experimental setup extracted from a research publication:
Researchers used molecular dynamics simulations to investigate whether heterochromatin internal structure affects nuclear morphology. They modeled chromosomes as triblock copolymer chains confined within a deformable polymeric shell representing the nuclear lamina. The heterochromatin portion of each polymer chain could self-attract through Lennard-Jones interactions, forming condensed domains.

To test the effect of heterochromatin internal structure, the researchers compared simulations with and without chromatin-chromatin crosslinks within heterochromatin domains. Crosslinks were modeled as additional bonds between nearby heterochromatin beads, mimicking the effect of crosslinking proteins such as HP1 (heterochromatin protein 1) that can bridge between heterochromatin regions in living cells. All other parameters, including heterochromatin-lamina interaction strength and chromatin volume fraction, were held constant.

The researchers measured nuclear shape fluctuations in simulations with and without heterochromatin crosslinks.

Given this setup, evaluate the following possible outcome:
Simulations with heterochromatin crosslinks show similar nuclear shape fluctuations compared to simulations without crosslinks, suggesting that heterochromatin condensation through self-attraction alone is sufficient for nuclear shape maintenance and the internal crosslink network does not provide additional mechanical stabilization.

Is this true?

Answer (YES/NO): YES